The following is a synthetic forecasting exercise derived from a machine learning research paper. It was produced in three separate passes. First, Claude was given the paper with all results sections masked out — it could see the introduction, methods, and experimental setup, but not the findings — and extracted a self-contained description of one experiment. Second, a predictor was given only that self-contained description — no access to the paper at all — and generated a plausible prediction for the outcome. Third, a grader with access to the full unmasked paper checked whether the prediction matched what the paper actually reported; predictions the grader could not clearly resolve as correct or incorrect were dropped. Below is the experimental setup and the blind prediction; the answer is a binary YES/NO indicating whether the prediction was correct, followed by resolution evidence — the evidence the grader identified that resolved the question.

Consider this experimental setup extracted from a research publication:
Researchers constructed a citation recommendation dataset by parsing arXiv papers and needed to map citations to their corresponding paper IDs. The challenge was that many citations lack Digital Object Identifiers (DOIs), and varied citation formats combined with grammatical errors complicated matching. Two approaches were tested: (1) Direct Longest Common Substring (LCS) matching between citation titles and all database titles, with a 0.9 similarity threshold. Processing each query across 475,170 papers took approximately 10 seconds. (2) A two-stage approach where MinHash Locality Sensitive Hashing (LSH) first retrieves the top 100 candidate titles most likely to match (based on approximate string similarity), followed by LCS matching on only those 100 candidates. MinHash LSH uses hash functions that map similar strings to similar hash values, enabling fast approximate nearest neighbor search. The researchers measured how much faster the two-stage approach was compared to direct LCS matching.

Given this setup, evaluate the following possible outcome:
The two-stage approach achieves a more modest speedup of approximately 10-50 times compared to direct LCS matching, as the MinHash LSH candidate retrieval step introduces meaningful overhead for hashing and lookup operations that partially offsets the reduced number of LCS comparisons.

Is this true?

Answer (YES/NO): NO